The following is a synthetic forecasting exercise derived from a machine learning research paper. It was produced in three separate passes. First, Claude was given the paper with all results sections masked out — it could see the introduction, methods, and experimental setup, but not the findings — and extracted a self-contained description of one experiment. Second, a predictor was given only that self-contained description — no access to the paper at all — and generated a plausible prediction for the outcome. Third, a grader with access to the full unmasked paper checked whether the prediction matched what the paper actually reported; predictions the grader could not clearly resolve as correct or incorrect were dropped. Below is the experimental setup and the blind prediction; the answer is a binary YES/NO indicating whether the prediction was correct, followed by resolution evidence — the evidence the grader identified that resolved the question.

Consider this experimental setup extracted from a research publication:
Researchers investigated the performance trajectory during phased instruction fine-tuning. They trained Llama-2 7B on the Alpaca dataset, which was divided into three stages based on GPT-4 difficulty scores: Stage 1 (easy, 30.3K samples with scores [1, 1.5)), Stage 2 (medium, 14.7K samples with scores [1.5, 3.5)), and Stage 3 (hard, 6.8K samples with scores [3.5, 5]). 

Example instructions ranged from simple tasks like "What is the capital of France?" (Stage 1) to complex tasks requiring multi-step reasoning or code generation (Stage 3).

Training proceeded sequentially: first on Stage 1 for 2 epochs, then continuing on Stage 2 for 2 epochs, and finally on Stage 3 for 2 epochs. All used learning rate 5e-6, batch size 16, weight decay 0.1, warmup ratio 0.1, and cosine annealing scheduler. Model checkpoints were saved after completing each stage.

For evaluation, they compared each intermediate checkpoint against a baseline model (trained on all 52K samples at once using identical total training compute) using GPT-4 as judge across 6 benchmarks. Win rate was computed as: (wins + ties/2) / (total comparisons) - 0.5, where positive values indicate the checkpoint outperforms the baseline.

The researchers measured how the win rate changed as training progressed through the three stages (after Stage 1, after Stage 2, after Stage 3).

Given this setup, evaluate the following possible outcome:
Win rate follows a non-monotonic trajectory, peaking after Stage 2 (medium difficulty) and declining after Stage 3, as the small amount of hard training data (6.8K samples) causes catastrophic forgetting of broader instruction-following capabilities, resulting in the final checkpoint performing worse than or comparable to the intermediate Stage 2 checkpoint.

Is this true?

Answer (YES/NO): NO